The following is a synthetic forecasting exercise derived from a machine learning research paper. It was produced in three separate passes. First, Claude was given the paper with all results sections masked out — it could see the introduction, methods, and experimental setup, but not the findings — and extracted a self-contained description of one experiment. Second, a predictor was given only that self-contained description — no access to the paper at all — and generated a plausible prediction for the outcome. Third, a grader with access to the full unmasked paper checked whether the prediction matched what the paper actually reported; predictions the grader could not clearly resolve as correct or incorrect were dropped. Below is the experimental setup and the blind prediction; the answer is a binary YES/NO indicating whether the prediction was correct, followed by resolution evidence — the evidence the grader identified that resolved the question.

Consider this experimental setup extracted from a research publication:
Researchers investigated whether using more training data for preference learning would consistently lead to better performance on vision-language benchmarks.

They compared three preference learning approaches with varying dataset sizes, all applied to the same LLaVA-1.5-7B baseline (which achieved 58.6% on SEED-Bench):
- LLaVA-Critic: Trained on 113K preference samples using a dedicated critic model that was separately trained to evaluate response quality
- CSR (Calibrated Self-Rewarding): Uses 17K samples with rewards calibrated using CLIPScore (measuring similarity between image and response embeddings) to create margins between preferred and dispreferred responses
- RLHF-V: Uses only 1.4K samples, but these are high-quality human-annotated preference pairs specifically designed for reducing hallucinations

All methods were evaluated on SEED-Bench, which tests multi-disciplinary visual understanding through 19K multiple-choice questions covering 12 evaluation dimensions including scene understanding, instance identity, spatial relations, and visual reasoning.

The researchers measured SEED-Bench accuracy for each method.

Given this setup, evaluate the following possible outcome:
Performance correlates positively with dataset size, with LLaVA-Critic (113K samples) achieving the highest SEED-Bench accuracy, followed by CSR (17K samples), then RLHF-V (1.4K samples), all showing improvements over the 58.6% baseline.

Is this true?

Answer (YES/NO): NO